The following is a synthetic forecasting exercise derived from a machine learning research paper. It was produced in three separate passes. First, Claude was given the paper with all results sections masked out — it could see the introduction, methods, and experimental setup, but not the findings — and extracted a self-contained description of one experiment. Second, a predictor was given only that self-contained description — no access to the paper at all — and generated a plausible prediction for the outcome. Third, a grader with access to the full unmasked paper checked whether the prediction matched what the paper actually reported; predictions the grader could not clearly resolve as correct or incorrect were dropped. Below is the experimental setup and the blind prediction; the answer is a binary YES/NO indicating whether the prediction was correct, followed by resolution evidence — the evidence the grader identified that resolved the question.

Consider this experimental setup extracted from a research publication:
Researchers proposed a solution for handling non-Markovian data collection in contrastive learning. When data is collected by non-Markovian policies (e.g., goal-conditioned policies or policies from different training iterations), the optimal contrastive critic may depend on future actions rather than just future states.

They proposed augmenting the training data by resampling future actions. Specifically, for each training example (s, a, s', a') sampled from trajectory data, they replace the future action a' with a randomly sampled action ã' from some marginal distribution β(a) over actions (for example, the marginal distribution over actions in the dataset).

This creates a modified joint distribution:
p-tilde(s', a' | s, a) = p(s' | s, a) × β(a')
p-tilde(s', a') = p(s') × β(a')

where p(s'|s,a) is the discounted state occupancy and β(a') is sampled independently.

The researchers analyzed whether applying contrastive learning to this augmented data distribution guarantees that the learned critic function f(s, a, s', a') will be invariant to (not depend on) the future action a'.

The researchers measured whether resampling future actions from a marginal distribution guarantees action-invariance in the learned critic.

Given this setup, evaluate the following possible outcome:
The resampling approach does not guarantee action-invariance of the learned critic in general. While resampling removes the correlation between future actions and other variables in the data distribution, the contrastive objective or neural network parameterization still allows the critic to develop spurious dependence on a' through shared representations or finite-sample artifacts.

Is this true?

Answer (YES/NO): NO